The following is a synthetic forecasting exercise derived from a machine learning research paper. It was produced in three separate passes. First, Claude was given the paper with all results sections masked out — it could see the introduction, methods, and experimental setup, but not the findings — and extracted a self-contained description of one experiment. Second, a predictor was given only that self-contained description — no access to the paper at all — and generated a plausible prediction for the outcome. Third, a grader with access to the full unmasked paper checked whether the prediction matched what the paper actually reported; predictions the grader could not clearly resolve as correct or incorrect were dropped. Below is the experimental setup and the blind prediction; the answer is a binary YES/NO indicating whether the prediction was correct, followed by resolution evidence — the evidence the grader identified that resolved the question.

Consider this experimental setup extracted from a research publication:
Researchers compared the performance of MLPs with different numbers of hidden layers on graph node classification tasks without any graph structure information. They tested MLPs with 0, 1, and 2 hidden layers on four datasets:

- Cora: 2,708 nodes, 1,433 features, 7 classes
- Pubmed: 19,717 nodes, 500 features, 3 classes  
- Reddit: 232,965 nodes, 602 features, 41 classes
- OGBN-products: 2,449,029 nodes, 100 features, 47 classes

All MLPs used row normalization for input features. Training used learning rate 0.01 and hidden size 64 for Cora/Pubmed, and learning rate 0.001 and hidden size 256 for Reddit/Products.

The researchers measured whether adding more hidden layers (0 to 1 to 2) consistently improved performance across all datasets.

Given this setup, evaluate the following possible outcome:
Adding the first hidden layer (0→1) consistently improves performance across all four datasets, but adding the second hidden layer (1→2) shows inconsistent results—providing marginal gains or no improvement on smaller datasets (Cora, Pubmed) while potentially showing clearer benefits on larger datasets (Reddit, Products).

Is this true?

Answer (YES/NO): NO